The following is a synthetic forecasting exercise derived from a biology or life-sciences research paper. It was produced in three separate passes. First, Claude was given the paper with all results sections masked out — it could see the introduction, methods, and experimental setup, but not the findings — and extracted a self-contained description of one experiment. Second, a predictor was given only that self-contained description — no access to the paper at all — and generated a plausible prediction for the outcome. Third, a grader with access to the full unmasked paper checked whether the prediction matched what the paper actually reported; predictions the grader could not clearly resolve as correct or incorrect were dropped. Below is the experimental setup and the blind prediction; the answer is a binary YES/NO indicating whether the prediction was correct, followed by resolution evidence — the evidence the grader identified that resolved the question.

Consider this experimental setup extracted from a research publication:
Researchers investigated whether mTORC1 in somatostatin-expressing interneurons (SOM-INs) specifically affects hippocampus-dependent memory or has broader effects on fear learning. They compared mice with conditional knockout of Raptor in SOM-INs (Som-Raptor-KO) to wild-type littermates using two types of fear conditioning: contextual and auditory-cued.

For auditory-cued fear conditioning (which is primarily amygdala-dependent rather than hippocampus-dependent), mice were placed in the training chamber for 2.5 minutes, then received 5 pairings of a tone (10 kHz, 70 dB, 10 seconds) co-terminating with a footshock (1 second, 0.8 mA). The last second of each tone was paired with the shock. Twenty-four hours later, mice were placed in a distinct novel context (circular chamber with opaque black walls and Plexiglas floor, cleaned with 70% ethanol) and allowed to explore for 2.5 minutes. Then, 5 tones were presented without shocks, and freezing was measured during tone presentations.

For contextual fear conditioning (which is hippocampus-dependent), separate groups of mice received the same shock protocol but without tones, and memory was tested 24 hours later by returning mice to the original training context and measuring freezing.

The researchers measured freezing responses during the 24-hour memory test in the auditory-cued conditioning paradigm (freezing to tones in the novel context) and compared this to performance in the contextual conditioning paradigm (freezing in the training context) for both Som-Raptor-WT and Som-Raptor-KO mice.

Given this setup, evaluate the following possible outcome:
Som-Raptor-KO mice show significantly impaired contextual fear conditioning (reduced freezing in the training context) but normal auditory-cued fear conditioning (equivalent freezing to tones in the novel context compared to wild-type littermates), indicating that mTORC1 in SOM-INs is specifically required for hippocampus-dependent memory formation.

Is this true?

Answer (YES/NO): YES